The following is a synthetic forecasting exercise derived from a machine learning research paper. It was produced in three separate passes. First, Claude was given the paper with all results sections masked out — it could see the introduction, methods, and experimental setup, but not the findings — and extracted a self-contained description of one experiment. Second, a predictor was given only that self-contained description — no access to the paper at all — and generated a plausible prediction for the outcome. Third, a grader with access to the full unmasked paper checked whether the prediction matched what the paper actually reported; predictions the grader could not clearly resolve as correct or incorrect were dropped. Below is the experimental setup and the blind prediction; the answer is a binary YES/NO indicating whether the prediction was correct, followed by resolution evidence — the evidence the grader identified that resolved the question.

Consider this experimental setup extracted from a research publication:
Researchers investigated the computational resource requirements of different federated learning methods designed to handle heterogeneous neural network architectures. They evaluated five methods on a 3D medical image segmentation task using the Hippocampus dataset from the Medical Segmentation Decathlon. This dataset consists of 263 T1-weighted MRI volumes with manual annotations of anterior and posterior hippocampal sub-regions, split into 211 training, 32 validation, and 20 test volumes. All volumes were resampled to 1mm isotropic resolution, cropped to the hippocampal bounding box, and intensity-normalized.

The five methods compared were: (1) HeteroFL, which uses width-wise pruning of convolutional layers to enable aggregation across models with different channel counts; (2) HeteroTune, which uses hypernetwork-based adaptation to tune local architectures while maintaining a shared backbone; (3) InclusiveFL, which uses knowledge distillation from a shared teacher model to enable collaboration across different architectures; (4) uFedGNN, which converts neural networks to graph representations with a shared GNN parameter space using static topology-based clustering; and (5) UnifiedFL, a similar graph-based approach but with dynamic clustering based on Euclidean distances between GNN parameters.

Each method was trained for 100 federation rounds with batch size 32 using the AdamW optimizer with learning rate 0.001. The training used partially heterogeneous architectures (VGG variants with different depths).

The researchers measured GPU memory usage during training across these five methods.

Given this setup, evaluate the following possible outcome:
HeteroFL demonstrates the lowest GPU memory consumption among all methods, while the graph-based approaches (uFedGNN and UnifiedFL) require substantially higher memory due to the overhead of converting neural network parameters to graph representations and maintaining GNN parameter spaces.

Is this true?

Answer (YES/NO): YES